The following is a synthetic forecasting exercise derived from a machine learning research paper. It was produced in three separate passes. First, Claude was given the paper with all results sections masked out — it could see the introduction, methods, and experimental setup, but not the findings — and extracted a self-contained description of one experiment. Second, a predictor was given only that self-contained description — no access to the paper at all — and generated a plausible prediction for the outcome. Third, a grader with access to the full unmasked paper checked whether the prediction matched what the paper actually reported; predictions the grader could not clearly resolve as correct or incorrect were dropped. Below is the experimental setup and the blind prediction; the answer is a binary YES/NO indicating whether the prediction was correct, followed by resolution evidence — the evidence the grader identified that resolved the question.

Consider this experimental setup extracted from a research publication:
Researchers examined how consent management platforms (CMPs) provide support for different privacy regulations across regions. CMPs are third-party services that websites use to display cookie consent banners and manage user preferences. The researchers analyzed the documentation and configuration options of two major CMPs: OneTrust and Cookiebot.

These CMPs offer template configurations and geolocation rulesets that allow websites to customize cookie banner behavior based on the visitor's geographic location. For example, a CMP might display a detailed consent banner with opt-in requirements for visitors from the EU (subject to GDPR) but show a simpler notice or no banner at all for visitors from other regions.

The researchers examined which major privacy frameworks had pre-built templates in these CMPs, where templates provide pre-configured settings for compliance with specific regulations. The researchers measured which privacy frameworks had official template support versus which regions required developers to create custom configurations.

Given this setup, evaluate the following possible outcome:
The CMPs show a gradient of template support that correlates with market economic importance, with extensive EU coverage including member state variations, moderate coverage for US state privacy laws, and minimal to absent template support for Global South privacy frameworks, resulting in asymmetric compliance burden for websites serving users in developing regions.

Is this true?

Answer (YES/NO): NO